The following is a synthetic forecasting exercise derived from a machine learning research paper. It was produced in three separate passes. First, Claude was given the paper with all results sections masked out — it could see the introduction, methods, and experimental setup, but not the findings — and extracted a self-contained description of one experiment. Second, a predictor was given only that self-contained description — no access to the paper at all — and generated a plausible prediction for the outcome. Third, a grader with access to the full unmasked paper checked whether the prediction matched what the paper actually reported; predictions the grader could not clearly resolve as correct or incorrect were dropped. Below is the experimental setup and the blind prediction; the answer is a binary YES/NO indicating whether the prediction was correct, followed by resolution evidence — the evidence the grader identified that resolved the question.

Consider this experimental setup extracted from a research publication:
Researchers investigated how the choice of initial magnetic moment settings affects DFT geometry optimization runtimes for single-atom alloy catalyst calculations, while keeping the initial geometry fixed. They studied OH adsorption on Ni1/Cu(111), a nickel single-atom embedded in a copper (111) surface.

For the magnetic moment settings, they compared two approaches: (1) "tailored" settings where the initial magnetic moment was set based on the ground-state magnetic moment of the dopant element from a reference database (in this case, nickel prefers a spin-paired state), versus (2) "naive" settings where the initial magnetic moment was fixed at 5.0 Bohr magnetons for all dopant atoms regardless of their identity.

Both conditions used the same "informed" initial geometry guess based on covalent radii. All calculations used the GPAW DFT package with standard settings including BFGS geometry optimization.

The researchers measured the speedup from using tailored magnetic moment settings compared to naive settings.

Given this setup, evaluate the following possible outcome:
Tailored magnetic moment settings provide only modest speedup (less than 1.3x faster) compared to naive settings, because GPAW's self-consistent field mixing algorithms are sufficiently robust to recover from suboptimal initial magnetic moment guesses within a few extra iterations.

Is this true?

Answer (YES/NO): YES